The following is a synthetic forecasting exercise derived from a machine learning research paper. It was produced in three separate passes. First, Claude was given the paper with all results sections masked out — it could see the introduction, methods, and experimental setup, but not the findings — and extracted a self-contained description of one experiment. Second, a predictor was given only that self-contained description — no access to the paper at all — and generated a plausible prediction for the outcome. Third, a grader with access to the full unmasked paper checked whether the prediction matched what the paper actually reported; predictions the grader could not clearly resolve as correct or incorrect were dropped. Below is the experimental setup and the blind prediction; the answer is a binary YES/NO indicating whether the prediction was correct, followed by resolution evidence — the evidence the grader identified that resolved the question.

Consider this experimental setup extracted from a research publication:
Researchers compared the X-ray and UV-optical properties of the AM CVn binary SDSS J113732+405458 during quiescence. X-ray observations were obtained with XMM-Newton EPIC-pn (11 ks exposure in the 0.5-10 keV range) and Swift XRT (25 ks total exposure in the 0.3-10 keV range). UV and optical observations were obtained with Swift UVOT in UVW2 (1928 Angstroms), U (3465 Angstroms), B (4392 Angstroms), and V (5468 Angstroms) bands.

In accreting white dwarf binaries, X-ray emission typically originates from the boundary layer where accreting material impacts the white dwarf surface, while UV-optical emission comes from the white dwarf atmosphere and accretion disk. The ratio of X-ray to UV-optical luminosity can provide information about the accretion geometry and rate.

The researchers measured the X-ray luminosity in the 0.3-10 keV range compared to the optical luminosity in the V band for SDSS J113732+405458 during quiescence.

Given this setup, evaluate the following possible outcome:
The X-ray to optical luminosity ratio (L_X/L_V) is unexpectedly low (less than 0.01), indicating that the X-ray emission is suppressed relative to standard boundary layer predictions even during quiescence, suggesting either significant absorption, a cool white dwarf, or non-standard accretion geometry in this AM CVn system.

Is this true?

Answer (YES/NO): NO